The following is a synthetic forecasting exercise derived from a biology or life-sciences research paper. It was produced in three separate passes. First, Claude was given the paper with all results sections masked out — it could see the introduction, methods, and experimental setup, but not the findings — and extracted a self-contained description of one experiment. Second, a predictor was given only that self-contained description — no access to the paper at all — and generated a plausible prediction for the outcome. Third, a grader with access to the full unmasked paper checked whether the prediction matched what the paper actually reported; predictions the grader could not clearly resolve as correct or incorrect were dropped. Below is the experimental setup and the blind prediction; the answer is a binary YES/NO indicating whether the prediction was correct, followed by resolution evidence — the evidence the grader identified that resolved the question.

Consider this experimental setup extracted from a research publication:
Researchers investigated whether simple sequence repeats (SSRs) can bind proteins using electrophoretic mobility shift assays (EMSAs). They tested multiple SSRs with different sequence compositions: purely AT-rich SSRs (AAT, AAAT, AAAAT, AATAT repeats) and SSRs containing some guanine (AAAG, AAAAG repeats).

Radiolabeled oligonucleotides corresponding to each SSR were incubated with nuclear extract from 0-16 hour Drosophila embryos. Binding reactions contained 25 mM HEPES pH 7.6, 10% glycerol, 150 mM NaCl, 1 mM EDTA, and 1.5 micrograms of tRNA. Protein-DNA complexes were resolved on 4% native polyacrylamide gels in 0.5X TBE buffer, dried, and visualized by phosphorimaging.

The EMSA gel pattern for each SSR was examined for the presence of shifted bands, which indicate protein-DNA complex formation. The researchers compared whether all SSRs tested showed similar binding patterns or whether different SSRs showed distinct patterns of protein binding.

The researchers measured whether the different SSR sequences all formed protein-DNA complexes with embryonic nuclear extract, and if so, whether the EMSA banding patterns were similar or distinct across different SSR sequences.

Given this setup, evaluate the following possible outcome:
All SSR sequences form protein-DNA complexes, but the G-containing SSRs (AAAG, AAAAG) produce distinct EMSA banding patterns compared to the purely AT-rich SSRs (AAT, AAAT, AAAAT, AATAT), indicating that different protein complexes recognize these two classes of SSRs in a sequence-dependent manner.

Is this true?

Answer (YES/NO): YES